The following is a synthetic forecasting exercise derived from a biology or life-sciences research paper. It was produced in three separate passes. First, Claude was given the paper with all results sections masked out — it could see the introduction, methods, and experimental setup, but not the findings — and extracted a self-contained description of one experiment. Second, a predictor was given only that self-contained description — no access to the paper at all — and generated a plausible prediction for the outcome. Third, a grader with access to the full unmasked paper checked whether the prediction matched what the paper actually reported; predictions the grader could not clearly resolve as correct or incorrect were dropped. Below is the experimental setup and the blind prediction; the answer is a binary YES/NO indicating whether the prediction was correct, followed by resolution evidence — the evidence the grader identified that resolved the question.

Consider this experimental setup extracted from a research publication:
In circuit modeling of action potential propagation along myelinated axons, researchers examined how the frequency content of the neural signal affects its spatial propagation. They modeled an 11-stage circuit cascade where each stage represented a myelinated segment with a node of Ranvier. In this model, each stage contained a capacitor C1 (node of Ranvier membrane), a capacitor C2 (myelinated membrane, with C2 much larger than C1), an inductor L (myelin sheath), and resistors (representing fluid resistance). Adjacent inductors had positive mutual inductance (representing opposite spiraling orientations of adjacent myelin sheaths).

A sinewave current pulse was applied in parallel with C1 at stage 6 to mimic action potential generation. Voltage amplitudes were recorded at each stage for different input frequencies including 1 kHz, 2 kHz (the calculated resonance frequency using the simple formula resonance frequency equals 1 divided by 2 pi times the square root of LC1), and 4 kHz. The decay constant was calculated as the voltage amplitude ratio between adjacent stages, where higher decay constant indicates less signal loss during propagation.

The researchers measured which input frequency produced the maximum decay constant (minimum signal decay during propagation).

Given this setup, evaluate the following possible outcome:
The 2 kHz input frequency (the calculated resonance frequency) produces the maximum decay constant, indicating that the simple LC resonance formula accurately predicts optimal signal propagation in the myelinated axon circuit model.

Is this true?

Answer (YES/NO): NO